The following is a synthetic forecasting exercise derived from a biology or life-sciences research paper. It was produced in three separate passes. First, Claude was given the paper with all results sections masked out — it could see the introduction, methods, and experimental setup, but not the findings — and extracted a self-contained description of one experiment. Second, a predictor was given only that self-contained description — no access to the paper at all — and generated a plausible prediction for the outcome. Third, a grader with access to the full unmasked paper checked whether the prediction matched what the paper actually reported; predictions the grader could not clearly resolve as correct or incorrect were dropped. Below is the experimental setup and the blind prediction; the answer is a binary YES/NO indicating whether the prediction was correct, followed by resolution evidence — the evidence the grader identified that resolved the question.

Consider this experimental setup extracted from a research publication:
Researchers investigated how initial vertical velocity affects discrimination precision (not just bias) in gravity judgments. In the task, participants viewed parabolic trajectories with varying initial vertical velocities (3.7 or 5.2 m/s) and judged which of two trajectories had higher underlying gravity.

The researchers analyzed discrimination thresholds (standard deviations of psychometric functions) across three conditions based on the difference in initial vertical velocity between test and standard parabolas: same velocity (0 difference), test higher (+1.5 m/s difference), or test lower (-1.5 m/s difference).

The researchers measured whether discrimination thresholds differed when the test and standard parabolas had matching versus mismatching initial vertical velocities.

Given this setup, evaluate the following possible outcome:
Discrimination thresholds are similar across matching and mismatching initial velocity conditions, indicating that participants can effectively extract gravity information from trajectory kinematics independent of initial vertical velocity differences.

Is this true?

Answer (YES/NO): NO